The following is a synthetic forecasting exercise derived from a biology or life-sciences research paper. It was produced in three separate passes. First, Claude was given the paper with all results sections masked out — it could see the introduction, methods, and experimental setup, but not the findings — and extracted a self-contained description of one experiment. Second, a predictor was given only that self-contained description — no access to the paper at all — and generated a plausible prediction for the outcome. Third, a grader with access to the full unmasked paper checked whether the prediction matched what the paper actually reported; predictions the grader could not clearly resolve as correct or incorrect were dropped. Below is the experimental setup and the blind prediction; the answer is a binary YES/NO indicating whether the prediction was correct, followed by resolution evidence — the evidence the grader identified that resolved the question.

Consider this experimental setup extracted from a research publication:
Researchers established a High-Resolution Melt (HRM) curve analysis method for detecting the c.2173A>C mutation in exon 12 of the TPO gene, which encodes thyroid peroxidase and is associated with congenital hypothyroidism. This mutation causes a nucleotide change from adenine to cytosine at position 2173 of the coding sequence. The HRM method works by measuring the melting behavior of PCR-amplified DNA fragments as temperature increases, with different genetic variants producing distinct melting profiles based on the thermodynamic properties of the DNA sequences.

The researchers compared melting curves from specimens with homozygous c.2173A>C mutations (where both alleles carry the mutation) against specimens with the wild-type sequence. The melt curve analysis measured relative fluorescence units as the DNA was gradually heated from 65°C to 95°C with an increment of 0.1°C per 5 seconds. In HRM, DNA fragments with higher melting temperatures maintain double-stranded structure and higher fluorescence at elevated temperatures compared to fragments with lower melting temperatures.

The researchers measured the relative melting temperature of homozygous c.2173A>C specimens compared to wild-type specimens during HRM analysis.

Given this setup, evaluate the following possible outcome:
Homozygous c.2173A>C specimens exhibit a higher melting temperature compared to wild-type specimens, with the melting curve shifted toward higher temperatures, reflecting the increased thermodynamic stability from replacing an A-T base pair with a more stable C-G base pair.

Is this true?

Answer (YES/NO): YES